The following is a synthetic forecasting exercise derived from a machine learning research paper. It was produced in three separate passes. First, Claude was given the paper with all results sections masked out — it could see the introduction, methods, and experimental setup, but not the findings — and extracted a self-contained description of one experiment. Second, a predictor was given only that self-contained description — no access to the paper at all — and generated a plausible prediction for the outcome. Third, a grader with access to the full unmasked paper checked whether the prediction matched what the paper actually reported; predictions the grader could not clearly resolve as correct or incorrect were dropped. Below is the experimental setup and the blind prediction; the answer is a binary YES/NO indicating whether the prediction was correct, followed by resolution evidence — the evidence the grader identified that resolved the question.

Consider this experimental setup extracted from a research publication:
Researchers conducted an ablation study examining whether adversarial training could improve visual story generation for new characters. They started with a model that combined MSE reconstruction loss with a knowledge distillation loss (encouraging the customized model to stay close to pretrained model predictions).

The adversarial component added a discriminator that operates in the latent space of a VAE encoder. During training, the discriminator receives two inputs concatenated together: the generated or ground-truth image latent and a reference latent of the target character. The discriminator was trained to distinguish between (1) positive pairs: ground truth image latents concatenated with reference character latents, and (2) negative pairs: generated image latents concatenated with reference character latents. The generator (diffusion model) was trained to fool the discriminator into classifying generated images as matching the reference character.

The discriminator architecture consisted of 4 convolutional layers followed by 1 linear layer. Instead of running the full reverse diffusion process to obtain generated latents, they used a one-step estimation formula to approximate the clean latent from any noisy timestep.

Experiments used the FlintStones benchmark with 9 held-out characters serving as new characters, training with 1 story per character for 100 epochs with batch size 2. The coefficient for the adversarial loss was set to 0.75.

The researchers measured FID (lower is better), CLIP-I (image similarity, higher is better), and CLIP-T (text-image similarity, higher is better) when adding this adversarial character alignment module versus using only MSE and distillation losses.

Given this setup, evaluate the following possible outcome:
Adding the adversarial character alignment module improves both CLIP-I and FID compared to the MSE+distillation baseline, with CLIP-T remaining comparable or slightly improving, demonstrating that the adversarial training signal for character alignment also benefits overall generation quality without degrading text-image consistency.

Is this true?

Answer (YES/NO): YES